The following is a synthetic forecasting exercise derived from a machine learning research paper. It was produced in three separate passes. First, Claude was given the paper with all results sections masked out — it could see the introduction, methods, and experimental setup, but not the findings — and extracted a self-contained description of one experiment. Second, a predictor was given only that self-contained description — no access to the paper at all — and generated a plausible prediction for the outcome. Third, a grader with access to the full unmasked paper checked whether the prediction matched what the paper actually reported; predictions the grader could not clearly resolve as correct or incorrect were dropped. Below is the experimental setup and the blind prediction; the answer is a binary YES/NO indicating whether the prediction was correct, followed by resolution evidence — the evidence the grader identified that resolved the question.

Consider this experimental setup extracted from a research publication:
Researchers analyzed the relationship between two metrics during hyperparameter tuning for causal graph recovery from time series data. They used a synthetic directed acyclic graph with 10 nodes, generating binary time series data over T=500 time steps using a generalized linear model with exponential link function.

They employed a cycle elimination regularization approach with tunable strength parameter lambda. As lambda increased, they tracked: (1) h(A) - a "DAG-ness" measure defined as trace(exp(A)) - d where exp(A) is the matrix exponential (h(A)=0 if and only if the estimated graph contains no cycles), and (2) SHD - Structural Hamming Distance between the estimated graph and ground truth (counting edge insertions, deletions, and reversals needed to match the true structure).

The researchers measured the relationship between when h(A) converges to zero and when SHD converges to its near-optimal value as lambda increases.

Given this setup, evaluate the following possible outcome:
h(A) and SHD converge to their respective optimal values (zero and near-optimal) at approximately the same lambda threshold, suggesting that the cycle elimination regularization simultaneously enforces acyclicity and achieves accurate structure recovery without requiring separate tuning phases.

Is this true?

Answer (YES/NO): YES